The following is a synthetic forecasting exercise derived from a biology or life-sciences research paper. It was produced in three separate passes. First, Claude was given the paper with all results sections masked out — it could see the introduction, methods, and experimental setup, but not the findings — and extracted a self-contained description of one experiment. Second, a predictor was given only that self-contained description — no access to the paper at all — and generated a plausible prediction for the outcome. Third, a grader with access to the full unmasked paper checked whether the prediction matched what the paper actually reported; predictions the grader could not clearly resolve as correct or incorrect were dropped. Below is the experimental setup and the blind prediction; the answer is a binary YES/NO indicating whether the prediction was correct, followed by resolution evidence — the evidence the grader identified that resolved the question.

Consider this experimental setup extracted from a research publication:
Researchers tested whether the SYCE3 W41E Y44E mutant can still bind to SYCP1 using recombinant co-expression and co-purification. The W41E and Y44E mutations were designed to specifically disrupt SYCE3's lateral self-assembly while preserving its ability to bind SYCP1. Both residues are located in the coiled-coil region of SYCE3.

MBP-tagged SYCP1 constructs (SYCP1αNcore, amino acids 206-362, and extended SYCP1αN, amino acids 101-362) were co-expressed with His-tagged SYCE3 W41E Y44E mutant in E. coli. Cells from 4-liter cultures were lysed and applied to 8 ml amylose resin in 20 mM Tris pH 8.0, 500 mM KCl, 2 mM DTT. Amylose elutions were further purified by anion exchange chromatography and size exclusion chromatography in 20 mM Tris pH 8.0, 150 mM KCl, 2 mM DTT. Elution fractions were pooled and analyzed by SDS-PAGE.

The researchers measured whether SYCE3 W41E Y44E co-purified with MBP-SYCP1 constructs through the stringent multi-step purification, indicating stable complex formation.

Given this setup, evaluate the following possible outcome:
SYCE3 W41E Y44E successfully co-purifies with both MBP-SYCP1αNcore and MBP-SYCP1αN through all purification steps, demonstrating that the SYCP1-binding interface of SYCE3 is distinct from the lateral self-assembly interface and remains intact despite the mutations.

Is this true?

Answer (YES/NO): YES